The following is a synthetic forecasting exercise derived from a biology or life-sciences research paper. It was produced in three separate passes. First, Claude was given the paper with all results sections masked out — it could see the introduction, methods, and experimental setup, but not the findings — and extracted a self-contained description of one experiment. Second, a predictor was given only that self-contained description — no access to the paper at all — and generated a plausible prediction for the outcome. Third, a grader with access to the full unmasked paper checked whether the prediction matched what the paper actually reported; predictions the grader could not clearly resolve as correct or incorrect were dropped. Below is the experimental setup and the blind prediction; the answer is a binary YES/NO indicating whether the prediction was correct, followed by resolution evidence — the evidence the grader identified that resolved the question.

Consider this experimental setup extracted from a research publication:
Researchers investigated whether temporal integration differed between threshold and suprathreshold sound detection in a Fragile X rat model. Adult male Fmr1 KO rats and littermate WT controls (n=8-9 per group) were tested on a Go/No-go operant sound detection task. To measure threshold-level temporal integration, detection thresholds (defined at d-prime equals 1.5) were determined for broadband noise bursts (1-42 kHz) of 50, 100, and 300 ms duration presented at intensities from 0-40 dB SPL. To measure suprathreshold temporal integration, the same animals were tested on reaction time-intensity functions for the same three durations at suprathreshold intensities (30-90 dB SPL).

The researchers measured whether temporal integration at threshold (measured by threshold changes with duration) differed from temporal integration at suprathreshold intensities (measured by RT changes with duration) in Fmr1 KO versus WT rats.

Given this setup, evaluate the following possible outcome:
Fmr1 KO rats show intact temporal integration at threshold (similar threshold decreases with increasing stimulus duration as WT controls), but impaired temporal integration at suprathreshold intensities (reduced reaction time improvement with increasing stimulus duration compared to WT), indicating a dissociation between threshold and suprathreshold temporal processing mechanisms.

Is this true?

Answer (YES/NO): YES